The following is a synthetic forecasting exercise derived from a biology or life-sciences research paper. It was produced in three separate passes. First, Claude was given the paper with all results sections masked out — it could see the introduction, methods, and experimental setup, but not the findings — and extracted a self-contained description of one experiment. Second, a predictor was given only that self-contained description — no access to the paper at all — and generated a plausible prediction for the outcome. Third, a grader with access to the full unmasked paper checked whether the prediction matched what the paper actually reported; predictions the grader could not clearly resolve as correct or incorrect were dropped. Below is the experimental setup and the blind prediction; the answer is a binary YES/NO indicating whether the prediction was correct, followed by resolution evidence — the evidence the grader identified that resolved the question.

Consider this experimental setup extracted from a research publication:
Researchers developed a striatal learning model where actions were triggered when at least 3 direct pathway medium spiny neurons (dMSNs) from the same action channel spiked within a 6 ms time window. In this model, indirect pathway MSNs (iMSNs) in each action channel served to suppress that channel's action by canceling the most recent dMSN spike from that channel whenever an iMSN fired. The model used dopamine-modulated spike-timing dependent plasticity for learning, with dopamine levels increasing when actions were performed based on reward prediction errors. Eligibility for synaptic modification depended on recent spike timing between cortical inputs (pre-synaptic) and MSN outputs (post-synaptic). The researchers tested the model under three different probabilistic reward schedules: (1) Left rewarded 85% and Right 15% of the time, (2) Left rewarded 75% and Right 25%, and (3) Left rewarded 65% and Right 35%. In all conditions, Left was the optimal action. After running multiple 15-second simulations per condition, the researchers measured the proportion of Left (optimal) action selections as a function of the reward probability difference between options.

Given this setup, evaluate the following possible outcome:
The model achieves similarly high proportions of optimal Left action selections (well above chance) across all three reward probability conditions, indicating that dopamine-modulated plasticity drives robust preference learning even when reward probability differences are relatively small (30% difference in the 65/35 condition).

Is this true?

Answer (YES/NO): NO